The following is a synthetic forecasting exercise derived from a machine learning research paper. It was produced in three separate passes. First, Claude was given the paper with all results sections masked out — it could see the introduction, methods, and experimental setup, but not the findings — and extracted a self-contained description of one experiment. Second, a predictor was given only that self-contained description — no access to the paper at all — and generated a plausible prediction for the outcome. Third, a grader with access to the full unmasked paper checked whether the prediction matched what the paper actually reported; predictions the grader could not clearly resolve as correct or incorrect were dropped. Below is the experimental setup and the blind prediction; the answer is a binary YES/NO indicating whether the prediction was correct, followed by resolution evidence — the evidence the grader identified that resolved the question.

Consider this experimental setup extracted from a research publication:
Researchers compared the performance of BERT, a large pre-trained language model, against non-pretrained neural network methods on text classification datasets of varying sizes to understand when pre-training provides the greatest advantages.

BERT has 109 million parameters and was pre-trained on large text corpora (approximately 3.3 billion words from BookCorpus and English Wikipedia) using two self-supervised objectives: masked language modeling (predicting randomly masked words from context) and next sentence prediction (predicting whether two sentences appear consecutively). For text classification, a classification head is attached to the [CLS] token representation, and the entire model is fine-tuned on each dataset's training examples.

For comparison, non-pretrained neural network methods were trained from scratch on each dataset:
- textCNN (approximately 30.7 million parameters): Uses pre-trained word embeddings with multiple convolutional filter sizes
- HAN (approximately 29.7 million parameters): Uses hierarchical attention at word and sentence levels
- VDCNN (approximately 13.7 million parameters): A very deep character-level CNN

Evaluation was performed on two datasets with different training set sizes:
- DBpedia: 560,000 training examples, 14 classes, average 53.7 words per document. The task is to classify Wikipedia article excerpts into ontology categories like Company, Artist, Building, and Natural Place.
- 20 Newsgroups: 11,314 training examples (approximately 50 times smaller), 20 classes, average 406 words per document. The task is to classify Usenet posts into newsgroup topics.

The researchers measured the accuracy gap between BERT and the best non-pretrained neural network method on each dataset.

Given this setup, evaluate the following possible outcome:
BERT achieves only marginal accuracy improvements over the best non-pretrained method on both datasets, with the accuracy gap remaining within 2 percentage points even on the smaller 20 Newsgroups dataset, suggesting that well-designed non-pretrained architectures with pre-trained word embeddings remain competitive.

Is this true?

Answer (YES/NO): NO